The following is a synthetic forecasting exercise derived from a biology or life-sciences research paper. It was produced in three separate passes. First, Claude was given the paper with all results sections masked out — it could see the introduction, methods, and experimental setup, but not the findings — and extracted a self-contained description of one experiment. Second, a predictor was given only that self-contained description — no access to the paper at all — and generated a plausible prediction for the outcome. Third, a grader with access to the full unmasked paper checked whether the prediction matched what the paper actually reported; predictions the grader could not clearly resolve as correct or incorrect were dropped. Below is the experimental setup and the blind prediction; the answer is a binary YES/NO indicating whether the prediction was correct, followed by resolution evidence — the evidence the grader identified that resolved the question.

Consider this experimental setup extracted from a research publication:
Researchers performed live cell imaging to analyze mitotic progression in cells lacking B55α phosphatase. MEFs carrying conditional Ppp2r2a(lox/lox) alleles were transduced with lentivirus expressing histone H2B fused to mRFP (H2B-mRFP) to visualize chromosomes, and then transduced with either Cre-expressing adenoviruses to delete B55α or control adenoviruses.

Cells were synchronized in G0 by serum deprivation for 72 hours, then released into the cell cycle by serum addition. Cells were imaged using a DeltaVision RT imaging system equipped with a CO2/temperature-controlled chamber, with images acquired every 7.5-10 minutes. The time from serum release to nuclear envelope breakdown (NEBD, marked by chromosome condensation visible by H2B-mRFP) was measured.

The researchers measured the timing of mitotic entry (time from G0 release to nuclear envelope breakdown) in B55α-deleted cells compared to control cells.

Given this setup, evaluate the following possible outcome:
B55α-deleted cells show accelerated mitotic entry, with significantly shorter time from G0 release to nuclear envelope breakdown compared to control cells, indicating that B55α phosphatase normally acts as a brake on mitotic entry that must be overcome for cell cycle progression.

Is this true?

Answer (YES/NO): NO